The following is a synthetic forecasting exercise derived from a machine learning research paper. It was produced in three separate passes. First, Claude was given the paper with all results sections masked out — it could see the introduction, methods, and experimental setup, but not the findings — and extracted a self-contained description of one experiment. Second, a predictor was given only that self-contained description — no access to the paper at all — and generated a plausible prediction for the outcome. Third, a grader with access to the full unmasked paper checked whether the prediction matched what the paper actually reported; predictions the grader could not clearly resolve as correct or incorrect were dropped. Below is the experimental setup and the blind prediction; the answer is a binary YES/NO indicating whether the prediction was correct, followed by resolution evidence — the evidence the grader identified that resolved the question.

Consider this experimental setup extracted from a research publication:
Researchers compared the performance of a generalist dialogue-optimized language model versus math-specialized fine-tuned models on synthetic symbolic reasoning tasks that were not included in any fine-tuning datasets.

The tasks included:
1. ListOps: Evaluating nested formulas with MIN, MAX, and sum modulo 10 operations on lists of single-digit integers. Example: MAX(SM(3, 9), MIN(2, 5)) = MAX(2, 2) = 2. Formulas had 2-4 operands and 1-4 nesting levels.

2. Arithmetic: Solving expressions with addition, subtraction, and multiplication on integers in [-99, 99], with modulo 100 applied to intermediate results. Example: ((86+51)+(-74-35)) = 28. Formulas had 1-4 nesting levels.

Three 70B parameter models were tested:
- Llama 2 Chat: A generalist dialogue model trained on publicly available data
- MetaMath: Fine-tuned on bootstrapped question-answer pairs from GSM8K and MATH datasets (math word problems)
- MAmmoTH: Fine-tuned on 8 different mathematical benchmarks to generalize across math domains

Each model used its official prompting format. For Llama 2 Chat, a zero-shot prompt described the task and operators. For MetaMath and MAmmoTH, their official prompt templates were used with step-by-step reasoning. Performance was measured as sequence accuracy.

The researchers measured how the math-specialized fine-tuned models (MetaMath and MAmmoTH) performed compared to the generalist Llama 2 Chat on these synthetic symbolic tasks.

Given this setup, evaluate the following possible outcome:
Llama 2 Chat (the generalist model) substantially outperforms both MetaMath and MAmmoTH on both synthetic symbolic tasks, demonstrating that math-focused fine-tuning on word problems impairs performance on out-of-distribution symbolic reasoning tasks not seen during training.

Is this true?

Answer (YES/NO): NO